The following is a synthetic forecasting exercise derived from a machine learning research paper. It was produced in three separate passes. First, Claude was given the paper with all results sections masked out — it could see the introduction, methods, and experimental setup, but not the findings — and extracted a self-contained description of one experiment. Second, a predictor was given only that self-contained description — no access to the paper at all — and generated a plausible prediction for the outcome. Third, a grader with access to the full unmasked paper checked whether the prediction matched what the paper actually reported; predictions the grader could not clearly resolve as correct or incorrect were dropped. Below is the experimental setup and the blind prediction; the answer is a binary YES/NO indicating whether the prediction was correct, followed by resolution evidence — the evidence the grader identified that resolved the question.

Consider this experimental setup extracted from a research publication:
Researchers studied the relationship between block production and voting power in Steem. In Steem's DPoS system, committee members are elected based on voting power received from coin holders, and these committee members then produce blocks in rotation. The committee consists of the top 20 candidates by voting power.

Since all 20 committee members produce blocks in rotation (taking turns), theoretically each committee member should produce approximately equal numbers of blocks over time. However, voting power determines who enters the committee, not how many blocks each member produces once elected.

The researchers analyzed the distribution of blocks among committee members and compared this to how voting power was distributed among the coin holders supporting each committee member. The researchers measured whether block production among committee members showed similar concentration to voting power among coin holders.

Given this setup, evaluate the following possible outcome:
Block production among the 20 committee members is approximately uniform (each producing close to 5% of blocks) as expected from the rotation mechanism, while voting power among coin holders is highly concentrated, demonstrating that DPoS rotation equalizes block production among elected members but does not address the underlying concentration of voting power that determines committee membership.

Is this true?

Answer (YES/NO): YES